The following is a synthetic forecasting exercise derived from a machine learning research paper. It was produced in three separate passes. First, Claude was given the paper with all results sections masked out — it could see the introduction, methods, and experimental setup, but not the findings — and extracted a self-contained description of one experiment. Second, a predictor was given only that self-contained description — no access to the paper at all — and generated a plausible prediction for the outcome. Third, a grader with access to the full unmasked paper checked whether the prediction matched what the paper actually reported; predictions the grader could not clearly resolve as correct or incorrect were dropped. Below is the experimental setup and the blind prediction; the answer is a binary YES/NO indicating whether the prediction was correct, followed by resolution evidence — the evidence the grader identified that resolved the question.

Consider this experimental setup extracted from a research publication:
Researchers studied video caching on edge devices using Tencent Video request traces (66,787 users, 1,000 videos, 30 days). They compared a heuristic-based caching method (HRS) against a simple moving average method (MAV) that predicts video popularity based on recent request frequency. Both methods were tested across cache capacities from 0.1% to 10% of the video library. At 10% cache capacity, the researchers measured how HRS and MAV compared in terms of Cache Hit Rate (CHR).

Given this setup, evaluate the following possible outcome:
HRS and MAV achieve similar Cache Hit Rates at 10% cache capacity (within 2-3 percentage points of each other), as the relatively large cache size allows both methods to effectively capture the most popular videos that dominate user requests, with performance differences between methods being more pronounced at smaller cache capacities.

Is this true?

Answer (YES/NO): NO